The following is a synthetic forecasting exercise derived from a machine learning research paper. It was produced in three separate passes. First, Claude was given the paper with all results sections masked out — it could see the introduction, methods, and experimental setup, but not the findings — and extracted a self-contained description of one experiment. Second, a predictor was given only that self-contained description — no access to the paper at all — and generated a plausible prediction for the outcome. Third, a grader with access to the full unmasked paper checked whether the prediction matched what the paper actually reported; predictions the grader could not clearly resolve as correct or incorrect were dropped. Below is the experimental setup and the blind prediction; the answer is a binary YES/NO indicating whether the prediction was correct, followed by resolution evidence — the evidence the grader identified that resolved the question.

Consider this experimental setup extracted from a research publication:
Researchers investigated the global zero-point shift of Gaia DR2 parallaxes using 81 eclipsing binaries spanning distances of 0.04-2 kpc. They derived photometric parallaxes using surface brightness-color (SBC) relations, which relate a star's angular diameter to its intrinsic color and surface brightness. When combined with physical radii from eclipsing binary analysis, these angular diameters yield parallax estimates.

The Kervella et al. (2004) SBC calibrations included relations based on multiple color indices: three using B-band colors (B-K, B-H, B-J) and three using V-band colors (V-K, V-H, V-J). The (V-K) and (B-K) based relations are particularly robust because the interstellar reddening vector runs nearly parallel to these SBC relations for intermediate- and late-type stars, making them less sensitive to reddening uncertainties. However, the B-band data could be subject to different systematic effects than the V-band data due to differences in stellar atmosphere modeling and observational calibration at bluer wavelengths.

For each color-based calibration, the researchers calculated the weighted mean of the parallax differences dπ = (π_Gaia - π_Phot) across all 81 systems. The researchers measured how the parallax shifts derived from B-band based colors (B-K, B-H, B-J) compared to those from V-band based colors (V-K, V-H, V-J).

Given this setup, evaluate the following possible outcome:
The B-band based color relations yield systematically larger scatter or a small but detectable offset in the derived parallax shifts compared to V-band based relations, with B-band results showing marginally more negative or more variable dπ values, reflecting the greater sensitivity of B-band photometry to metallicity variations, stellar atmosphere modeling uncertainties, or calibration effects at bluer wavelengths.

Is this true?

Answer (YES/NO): NO